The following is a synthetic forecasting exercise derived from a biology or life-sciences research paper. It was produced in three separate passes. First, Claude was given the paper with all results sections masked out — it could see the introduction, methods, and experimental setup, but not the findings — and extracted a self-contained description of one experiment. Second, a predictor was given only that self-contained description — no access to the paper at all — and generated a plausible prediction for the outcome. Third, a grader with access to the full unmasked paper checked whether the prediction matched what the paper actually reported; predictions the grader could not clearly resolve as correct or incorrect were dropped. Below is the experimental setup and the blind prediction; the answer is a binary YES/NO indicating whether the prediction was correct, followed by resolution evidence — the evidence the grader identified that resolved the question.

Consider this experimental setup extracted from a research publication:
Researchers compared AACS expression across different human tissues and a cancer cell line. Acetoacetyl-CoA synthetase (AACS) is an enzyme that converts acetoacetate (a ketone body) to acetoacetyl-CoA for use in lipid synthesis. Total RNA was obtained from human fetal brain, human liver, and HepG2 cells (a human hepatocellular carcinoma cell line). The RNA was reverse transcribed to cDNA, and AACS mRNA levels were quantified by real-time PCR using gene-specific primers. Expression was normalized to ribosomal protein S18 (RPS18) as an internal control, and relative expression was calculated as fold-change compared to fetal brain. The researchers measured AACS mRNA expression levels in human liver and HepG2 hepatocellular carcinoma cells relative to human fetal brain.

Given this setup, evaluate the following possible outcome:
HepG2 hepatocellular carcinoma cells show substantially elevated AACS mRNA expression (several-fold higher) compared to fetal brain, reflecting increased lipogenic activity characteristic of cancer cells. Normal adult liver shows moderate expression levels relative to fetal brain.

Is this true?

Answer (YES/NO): NO